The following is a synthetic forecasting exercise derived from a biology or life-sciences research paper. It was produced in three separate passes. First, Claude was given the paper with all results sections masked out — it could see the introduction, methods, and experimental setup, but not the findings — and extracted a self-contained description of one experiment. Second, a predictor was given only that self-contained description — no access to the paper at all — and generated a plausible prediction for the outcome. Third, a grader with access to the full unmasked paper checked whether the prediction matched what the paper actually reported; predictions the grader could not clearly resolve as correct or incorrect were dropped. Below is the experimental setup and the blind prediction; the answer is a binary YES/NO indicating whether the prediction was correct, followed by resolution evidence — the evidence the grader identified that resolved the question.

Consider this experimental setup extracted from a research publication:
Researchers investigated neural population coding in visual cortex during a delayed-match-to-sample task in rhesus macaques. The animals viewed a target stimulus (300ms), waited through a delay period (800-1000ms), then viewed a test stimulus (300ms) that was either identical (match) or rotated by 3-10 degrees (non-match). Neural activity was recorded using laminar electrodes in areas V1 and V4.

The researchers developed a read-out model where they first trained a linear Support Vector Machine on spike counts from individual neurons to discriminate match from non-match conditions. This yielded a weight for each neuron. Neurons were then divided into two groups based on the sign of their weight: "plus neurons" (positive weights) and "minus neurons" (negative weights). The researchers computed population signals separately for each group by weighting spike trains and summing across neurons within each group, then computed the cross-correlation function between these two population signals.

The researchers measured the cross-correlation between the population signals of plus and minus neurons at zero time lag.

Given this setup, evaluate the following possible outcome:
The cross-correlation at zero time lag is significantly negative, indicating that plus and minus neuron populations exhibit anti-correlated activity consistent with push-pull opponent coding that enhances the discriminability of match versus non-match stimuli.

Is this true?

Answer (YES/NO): YES